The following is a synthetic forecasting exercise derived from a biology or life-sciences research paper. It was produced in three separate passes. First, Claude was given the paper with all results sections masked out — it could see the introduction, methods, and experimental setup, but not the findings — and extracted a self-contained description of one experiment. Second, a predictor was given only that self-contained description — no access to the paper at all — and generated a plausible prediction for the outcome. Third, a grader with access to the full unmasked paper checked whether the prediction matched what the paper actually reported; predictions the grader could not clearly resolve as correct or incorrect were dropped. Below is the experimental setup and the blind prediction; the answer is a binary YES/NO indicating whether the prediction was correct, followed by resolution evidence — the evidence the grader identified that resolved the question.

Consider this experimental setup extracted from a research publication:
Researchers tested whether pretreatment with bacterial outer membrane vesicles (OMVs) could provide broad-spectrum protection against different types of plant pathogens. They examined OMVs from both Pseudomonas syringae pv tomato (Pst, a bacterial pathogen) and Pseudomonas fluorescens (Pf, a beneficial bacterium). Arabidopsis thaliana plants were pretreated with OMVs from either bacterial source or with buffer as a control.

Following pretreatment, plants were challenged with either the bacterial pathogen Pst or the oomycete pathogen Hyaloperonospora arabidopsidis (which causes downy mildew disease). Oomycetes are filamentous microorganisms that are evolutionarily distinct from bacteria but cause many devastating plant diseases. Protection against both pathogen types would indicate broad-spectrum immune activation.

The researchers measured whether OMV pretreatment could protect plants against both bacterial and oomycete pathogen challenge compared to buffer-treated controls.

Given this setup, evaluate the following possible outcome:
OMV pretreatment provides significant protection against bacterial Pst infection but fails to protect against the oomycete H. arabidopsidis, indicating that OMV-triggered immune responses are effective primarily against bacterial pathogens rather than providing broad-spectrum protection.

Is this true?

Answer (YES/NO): NO